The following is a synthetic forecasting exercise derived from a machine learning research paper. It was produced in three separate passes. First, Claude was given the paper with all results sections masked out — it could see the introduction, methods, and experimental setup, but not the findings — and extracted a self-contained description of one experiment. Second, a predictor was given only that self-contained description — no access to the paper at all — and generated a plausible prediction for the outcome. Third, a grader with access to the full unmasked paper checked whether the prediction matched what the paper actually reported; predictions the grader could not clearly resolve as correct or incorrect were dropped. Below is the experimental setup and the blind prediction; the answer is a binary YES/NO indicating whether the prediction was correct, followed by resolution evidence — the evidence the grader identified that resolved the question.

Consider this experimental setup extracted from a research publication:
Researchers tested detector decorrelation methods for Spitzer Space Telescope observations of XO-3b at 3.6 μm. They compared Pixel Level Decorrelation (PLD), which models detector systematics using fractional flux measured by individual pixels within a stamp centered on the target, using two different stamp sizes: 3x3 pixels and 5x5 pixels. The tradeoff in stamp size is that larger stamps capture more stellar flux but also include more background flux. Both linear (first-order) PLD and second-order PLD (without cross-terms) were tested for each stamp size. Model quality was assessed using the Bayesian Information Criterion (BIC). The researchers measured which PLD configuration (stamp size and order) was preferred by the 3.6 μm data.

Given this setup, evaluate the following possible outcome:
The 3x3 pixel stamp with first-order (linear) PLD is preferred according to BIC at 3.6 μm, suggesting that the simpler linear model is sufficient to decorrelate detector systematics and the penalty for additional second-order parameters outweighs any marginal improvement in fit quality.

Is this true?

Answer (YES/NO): NO